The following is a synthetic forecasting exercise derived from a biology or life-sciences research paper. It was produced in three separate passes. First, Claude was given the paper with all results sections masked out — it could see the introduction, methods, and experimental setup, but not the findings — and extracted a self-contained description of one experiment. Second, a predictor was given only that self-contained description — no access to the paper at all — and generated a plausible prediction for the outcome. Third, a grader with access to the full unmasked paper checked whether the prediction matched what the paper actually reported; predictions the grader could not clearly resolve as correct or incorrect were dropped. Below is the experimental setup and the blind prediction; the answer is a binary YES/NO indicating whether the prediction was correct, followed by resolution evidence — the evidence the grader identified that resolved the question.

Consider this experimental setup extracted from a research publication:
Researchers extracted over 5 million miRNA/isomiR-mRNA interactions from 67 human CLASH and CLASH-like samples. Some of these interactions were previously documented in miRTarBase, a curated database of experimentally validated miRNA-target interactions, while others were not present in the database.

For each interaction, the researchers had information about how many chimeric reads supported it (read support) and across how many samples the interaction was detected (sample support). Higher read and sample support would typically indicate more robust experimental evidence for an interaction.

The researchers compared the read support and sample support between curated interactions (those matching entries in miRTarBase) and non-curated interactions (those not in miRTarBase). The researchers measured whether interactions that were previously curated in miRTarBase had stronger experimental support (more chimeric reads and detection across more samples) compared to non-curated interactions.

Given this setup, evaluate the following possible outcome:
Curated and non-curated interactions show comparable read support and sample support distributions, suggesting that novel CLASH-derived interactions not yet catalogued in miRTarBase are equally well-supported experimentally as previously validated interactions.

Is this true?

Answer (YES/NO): YES